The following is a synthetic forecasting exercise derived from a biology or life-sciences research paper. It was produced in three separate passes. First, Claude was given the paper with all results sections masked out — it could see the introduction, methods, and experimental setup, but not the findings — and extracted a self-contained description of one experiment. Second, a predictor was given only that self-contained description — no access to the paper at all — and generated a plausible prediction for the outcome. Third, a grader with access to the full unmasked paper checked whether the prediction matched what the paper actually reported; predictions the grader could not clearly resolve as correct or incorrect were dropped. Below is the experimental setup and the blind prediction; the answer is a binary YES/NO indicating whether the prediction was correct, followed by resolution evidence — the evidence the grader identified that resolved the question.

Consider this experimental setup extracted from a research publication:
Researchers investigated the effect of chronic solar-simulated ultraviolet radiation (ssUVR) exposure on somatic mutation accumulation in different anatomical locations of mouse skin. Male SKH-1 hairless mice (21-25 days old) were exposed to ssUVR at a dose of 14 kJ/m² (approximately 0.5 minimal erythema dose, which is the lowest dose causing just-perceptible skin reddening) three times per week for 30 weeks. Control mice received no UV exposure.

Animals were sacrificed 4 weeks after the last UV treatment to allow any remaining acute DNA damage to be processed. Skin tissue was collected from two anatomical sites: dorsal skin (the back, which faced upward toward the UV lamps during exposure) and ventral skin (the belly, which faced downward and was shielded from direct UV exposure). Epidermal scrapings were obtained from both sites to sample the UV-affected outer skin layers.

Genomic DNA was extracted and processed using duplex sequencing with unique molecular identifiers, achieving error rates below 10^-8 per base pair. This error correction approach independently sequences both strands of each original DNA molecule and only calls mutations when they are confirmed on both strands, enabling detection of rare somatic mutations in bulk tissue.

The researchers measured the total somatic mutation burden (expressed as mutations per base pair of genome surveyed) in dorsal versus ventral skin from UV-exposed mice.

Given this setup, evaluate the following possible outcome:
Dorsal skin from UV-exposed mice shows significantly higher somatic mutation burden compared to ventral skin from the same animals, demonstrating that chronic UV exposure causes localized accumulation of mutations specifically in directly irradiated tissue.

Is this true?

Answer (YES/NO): YES